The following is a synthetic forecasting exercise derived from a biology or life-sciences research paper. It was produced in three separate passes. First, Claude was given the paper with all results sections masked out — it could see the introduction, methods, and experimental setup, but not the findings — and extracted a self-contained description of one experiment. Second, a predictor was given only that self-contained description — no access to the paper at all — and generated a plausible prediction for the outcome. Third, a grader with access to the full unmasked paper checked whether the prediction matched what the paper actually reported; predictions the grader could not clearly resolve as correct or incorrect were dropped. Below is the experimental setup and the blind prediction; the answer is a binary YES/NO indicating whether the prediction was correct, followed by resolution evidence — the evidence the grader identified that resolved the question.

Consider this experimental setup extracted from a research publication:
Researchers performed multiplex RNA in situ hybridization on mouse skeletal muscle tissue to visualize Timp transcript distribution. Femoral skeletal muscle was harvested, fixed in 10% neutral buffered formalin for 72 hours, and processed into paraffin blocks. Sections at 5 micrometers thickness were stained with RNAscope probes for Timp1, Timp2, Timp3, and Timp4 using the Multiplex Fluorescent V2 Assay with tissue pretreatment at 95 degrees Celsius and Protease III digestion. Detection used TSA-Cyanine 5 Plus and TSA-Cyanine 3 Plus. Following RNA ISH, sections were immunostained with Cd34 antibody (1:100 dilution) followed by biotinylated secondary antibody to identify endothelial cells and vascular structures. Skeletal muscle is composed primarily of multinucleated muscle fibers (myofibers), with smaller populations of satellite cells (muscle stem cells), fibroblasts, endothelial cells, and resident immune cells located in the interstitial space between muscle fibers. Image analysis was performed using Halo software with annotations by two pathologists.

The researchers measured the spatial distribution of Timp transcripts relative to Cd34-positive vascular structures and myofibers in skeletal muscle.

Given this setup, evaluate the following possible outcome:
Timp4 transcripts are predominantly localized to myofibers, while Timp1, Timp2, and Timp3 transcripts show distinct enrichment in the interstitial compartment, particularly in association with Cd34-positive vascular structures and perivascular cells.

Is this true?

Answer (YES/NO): NO